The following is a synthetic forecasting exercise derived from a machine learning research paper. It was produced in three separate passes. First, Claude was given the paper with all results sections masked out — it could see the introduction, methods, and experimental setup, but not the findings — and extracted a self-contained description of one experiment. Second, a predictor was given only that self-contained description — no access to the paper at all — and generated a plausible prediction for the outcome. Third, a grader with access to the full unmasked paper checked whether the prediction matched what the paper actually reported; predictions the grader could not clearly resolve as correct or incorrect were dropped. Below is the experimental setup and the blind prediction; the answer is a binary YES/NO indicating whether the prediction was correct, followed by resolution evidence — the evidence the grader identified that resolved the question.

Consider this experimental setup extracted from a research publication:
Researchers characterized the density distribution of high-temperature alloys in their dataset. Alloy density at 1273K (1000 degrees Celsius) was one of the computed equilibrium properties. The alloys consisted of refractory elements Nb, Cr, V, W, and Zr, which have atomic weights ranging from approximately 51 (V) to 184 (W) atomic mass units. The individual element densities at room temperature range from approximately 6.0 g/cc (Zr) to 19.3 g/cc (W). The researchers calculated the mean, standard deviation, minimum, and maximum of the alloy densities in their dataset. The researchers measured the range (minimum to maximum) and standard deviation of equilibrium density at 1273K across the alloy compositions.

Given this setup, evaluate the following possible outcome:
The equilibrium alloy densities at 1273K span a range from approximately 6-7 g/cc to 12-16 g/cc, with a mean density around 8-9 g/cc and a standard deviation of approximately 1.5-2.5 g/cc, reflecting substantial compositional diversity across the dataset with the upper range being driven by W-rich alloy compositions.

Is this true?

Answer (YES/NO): NO